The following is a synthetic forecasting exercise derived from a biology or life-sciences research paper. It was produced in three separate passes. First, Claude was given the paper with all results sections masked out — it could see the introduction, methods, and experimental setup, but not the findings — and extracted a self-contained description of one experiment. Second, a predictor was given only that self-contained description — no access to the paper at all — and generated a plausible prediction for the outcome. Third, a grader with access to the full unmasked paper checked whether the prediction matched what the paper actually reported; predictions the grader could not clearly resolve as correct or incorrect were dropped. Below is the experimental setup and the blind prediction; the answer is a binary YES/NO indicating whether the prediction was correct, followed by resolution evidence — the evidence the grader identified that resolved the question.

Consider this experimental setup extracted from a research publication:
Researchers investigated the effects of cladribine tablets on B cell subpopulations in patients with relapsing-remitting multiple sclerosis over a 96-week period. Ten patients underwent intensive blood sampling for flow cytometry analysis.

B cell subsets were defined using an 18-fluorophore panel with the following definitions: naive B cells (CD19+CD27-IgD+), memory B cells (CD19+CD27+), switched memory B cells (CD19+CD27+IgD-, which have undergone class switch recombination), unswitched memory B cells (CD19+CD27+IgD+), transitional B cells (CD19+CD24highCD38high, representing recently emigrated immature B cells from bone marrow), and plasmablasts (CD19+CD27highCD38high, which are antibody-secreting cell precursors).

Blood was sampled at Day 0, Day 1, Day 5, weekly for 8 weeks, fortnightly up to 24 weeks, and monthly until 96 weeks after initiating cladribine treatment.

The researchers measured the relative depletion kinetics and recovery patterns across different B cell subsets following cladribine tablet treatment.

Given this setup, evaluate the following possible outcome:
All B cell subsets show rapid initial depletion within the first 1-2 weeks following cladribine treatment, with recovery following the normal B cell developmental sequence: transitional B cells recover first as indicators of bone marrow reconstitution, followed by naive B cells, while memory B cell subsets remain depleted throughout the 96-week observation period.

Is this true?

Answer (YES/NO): NO